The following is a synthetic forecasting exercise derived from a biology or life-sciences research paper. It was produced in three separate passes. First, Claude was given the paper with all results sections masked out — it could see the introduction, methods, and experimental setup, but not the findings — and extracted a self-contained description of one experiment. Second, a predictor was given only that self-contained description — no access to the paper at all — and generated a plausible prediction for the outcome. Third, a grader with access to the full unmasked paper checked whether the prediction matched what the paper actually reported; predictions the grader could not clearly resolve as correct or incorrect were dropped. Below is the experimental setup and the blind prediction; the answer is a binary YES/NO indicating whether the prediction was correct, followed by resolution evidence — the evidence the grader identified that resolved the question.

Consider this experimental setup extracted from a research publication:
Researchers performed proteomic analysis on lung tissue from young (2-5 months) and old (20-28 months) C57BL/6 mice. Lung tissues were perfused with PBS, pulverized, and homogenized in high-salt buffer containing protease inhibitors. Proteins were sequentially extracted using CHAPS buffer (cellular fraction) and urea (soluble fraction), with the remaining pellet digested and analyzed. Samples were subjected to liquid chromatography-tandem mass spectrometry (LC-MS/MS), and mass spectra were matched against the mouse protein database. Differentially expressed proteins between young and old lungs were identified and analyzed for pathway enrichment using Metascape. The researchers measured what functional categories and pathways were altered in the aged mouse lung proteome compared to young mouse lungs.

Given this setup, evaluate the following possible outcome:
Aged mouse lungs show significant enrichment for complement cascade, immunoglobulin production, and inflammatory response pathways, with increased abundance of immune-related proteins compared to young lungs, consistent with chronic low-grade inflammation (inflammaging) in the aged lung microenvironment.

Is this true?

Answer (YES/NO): NO